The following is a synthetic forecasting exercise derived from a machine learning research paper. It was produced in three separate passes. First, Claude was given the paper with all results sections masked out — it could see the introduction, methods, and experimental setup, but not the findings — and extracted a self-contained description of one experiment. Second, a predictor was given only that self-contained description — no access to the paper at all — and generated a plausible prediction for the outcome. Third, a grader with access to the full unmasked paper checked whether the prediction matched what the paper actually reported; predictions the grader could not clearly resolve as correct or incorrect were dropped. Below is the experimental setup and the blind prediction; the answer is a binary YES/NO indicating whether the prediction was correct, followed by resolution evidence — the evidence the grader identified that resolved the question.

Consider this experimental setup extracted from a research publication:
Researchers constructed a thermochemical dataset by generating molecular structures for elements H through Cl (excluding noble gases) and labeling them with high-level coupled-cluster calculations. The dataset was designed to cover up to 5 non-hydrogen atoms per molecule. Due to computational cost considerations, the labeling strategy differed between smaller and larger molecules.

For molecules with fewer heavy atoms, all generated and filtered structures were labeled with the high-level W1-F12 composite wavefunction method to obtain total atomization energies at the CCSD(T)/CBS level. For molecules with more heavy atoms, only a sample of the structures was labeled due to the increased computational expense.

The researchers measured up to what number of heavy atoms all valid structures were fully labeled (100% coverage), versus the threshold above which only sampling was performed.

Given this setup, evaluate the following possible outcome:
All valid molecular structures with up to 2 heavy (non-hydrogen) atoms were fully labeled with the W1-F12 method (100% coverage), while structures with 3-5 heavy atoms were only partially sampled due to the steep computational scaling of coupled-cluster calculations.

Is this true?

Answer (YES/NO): NO